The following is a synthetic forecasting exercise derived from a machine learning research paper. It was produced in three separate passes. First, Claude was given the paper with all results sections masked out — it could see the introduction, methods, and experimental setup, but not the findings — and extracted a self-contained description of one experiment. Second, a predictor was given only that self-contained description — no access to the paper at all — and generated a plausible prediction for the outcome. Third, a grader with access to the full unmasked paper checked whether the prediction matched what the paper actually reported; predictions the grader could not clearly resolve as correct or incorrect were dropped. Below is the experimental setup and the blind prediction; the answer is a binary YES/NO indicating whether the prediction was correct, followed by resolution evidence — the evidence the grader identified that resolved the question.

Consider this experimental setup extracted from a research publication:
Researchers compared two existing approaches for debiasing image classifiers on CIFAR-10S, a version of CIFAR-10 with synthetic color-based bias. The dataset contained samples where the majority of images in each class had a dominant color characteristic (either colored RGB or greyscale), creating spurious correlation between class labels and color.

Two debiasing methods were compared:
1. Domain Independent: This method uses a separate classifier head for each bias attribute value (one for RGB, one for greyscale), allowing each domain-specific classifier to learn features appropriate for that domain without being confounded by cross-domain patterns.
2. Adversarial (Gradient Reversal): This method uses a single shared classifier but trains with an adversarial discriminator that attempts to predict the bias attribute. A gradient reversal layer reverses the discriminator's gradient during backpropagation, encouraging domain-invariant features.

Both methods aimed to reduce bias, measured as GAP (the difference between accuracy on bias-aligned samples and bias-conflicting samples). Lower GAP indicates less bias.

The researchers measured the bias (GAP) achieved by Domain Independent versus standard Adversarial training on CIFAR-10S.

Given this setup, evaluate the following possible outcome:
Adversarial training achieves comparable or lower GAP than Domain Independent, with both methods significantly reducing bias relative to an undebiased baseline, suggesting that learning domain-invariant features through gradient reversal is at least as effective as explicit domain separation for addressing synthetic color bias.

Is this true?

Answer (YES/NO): YES